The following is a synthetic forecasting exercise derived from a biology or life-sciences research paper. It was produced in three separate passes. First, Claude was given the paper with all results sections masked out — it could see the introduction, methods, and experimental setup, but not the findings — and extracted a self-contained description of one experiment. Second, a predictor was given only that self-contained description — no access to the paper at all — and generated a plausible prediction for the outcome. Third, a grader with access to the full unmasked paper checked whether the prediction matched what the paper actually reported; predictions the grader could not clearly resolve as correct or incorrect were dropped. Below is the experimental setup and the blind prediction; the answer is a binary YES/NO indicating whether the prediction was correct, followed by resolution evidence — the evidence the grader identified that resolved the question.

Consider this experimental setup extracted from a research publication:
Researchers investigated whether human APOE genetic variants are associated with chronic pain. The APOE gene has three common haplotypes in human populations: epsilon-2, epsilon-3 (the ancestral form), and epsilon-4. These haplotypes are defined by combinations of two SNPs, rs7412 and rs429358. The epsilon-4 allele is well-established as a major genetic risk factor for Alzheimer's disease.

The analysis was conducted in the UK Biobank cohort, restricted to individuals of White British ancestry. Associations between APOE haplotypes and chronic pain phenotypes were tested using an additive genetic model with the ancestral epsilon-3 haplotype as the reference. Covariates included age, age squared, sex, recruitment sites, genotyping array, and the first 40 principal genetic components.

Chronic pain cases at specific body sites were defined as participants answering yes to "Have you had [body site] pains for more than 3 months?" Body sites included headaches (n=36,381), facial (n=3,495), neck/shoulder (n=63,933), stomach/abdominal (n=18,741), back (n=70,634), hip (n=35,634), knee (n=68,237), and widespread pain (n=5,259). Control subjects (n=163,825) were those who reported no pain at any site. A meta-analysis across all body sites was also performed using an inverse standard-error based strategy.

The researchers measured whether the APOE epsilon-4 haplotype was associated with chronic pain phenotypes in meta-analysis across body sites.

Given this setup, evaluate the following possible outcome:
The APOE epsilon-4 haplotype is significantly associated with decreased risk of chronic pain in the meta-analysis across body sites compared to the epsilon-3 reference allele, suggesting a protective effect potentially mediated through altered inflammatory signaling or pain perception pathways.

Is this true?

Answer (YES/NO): YES